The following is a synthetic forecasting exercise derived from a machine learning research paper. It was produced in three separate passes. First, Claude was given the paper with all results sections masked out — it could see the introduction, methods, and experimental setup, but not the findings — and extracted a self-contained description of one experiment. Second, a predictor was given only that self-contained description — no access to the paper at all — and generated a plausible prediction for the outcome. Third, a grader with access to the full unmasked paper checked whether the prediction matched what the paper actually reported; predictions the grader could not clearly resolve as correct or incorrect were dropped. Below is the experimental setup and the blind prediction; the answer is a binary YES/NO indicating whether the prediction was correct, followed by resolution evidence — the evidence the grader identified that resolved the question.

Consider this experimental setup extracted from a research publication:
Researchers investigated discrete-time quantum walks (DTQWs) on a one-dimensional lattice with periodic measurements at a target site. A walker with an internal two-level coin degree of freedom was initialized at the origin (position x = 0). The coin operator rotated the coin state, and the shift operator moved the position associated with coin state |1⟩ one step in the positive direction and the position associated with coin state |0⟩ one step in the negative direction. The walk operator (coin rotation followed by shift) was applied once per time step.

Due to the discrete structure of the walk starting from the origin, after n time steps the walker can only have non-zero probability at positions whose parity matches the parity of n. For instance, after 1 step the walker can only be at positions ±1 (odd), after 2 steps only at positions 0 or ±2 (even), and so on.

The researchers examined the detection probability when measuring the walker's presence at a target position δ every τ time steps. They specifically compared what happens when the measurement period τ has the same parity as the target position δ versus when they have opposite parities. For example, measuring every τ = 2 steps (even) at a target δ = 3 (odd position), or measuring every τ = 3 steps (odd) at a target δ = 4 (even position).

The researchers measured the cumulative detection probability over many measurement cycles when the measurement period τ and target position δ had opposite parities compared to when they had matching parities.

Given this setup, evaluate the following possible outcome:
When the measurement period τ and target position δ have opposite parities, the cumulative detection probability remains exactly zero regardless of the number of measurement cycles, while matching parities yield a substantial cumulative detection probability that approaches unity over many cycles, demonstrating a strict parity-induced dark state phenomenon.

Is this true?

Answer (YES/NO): NO